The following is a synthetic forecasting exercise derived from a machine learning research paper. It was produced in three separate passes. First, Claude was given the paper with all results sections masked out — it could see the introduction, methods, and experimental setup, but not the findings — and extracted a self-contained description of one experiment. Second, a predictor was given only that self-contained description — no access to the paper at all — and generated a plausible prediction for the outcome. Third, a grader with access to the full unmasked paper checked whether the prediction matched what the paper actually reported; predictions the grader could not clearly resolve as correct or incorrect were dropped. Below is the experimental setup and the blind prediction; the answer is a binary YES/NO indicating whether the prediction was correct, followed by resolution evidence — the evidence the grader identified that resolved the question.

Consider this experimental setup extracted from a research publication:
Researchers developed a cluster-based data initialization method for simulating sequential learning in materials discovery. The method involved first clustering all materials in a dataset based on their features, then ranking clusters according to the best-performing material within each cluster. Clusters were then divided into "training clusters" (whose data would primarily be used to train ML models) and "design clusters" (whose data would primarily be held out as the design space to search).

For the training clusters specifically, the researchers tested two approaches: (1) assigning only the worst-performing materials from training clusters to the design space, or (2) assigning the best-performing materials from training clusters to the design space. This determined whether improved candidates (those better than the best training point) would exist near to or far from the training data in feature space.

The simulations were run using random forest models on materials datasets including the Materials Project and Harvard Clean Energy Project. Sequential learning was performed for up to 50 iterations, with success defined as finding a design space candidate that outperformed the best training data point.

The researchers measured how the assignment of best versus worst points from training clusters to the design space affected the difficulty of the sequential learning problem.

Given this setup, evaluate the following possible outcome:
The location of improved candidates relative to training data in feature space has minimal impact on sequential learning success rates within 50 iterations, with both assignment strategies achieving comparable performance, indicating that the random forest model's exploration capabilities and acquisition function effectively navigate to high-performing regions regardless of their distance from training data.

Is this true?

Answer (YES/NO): NO